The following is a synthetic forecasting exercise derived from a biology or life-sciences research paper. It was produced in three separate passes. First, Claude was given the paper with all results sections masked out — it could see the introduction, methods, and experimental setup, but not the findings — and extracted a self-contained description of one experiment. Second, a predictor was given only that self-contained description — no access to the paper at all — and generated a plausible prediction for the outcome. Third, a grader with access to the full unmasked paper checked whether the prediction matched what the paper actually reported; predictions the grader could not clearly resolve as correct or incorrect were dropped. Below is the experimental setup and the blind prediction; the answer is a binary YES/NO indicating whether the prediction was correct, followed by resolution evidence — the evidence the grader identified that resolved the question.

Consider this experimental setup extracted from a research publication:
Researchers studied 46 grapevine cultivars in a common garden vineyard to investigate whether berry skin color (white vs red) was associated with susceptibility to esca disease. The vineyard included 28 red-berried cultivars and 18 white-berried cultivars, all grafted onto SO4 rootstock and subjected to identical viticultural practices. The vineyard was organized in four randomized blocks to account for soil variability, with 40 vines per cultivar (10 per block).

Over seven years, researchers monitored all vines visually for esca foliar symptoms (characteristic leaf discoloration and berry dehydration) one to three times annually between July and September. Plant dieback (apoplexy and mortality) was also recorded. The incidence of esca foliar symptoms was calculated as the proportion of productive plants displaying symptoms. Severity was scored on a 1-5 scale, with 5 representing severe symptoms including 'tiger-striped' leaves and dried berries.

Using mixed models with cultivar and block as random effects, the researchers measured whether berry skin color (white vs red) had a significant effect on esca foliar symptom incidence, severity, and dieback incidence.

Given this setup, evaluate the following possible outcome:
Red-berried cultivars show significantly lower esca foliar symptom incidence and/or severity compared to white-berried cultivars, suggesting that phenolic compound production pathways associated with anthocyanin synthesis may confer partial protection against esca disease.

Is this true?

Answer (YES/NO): NO